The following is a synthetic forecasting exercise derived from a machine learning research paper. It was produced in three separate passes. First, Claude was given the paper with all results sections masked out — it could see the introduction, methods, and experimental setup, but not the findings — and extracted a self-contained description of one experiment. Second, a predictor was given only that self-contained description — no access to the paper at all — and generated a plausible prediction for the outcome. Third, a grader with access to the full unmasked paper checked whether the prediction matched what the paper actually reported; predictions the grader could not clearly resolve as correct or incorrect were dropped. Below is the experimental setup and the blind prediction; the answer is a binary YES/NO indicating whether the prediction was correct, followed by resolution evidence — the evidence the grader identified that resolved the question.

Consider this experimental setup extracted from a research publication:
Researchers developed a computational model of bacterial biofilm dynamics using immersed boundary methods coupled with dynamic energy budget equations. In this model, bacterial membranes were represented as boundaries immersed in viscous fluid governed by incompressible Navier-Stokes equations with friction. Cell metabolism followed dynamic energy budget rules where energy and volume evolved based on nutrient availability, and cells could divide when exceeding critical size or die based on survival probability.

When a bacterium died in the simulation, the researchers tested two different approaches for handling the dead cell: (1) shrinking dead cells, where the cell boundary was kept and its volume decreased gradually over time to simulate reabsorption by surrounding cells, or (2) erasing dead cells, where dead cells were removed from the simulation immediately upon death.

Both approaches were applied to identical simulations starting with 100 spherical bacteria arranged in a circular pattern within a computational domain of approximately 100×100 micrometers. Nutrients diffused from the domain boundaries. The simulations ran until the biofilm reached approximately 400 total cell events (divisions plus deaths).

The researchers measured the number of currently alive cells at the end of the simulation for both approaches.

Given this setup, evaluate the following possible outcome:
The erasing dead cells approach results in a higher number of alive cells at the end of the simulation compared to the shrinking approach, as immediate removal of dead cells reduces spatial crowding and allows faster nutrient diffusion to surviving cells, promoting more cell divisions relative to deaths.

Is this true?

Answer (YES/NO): YES